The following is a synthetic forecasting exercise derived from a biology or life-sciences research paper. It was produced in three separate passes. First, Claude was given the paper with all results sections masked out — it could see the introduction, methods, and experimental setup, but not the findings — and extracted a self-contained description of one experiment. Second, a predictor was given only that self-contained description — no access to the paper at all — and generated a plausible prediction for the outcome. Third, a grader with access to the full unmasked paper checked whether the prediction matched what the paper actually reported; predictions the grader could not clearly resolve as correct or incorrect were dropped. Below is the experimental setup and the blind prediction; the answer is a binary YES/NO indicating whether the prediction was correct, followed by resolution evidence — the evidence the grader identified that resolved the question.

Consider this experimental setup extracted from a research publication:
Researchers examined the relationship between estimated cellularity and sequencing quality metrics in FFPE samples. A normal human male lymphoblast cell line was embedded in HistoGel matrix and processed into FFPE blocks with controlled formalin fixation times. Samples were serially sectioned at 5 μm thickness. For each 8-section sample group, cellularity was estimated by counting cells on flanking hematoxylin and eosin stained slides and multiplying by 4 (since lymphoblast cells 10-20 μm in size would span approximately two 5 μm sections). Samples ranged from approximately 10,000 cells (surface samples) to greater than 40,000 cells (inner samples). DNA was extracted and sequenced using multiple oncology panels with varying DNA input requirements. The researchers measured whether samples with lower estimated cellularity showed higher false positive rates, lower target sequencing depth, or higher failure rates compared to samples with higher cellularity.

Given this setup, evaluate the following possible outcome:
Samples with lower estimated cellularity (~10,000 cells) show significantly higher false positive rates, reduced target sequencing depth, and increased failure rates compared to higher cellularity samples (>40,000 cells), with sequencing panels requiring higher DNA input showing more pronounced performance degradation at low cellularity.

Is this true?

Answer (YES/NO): NO